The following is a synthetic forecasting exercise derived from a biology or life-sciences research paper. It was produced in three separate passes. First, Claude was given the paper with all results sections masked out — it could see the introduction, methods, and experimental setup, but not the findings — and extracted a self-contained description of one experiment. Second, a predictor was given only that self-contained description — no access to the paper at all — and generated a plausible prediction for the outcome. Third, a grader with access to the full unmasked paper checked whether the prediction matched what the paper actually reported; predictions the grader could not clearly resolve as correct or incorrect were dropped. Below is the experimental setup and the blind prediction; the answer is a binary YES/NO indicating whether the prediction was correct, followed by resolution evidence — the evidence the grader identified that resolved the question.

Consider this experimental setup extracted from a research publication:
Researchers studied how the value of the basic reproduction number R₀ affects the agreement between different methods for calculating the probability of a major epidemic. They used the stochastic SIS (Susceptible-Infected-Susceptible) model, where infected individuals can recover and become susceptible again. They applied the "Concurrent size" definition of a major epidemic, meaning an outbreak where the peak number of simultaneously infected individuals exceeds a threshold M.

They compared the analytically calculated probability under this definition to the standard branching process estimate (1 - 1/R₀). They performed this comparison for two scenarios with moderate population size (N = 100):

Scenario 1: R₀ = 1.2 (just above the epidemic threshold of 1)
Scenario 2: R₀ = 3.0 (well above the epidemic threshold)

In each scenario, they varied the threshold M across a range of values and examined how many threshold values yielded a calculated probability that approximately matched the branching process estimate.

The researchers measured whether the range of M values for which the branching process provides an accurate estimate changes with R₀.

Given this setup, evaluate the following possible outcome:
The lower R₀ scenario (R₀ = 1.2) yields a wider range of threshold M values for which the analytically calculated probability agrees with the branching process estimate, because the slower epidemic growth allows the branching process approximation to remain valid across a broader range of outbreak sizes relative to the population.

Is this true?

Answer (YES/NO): NO